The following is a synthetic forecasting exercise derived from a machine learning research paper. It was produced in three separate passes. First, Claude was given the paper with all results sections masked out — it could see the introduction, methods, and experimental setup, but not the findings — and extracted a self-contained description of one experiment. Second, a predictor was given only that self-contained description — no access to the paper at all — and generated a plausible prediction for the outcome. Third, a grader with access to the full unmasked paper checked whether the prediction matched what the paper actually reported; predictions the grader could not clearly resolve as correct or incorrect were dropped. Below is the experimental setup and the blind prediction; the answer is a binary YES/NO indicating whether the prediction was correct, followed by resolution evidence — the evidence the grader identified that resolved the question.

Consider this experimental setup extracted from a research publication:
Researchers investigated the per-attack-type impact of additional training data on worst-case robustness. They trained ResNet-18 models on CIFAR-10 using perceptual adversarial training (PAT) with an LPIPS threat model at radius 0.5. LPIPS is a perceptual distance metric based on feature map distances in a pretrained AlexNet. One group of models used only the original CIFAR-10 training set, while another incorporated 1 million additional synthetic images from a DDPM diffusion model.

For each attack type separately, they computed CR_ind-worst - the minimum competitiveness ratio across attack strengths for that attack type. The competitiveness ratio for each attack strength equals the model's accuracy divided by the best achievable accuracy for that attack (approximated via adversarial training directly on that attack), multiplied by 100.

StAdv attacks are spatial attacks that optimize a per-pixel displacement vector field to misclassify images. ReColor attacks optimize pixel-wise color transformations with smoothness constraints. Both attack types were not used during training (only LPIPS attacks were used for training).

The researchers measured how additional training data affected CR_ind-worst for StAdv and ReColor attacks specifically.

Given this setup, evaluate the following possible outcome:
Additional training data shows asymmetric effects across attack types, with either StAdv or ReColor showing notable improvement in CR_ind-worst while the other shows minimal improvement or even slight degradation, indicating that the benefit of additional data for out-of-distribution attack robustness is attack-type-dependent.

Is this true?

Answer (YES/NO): NO